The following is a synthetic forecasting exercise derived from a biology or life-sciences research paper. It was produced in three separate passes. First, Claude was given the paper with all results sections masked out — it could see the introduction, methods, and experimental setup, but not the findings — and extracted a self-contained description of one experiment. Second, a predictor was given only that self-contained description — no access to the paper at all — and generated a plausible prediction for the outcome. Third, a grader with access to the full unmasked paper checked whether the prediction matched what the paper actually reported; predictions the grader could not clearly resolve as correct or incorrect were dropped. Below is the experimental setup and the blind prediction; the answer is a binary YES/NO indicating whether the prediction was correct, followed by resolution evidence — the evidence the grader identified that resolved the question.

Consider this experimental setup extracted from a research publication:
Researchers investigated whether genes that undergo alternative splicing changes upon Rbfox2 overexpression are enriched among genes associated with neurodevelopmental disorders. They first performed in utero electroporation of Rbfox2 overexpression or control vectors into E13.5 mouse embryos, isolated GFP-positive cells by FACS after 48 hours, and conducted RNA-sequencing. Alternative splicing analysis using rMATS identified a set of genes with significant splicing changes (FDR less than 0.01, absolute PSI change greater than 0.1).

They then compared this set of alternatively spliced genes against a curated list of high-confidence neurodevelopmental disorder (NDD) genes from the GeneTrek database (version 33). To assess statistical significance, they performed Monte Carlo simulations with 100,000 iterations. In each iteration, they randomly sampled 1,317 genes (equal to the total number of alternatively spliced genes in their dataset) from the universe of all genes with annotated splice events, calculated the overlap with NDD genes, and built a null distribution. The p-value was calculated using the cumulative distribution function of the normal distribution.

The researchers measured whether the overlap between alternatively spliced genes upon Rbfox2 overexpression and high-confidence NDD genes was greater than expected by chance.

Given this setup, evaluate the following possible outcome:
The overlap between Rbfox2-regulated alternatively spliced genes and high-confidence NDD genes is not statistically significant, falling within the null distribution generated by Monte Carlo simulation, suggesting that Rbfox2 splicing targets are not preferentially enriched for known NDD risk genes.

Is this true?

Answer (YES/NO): NO